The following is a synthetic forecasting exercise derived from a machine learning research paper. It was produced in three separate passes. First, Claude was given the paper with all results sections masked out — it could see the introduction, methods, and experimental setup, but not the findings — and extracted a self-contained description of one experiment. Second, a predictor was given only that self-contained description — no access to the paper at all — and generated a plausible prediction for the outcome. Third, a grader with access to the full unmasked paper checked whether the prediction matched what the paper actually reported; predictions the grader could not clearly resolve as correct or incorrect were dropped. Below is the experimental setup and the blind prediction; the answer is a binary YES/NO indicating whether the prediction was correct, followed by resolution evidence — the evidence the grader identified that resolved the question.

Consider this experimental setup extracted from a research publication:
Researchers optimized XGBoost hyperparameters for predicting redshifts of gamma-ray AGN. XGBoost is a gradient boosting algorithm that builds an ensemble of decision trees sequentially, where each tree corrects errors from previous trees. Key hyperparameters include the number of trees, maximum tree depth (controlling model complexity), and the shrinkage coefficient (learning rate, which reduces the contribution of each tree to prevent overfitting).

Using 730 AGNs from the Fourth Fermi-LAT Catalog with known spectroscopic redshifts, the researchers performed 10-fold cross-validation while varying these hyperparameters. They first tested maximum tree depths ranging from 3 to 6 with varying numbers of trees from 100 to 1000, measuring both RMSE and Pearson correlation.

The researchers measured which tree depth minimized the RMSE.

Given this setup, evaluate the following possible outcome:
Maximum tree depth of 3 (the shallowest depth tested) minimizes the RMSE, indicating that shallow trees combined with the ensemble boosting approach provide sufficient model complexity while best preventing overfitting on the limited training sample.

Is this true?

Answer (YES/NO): NO